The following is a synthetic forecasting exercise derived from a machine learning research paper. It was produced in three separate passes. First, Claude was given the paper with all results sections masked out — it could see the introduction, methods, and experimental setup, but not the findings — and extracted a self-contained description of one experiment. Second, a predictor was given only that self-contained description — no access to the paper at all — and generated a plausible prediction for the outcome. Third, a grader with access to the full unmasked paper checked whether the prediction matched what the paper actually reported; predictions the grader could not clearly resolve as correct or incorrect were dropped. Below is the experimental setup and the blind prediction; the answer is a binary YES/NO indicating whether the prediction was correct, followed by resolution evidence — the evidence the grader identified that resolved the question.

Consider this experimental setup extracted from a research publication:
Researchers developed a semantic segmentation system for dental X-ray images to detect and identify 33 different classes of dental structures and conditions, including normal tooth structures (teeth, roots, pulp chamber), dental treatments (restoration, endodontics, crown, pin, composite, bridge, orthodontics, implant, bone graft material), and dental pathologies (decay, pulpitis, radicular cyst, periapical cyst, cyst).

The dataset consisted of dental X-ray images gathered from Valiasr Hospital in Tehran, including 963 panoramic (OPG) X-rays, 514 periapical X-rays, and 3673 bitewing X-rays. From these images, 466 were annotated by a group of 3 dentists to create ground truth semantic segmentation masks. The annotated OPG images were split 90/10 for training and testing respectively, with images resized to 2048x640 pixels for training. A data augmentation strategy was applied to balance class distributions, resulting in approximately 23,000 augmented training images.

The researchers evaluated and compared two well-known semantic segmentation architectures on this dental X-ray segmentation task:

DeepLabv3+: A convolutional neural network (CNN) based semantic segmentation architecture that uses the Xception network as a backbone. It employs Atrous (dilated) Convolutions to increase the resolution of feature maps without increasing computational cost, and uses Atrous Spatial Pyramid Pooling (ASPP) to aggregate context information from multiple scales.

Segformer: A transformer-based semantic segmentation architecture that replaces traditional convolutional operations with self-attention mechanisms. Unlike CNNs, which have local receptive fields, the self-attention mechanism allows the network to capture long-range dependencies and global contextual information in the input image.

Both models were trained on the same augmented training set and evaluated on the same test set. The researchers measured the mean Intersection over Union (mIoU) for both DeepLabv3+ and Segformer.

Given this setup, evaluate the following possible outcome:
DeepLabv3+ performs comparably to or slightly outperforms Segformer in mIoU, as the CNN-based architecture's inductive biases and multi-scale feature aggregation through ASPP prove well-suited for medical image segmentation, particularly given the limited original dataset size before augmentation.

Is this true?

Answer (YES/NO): NO